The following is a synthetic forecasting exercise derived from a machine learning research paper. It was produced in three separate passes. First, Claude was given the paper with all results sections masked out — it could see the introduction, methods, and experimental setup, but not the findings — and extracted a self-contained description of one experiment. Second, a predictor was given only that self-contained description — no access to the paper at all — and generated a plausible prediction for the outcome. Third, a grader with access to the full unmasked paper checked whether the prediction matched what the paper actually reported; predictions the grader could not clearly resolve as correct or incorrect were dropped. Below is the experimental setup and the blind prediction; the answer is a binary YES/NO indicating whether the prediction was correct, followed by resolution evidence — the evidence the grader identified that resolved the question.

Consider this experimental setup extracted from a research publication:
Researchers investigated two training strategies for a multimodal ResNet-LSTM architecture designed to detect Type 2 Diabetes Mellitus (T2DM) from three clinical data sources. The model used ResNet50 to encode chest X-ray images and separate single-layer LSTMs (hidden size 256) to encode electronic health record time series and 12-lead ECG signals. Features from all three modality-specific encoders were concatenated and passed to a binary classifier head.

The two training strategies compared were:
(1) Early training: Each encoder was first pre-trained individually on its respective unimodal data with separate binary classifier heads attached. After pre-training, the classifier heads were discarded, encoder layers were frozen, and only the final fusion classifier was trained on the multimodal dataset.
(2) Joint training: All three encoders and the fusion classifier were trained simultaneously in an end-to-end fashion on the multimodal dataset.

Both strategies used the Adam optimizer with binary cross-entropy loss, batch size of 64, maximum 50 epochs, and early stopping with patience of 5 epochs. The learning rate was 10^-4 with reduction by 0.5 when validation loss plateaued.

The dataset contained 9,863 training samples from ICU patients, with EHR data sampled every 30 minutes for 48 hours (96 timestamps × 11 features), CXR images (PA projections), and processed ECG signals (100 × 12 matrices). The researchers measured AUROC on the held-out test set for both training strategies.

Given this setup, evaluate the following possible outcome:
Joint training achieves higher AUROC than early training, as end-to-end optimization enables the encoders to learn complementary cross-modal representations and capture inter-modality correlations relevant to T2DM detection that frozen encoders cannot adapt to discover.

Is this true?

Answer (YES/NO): YES